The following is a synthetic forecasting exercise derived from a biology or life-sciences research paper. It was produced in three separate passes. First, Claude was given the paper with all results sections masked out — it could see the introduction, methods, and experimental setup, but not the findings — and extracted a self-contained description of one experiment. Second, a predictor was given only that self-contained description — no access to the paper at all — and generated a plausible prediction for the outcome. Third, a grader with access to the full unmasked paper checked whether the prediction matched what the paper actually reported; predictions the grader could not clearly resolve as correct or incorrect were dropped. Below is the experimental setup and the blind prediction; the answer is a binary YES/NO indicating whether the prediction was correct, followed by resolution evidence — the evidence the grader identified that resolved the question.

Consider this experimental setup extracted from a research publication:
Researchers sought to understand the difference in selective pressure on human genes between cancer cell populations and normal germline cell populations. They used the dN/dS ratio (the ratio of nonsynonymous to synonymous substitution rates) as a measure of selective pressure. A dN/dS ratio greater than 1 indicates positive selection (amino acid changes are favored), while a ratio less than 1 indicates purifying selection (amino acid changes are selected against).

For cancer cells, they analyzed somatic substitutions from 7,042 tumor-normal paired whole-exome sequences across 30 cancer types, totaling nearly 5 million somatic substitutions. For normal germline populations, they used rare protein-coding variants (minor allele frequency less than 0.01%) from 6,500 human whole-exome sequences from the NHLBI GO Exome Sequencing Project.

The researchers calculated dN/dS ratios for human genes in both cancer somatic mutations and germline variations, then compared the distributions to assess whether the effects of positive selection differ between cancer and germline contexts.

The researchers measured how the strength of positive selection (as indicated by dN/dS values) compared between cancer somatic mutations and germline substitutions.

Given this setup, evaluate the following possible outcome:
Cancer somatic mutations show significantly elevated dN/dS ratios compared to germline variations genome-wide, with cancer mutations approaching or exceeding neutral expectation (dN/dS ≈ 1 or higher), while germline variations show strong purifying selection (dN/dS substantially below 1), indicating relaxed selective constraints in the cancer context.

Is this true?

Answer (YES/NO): YES